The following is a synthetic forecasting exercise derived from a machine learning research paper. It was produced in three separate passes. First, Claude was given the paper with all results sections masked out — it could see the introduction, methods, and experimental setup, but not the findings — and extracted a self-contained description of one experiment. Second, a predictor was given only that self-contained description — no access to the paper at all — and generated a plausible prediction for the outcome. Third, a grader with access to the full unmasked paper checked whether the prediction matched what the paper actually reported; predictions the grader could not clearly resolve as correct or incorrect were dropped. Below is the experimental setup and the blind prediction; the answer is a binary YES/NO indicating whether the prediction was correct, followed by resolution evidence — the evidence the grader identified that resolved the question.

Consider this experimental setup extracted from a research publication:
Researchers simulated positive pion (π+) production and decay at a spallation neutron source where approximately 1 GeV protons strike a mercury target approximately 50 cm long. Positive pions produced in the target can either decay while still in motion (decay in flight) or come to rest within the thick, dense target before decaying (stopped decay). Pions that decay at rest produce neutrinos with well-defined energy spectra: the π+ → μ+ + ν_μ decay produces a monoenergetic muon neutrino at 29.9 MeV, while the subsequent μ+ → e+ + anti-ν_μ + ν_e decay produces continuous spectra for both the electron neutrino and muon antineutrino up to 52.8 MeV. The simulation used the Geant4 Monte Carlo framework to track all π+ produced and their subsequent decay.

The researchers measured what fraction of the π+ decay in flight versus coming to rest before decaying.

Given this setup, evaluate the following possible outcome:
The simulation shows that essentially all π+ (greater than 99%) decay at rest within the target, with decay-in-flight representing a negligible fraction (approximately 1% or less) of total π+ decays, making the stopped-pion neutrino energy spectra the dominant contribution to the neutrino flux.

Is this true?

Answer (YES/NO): YES